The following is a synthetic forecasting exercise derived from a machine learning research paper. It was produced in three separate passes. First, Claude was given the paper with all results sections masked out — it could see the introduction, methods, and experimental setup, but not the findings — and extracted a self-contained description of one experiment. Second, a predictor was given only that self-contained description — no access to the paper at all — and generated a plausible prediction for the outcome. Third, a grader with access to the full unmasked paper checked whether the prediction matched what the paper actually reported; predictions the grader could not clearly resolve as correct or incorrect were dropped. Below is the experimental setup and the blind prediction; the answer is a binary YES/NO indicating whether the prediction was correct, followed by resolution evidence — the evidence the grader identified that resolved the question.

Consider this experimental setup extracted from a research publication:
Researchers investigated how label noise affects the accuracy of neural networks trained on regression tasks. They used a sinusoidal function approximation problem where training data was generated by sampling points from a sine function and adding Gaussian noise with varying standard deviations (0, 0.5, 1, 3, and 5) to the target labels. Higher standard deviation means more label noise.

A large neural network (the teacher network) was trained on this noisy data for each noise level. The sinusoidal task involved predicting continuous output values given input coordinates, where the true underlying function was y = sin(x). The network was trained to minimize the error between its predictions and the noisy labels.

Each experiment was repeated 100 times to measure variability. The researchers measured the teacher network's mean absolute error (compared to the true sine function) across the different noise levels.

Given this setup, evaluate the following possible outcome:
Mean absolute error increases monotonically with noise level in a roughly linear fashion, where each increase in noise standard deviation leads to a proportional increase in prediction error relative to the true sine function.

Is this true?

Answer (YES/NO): NO